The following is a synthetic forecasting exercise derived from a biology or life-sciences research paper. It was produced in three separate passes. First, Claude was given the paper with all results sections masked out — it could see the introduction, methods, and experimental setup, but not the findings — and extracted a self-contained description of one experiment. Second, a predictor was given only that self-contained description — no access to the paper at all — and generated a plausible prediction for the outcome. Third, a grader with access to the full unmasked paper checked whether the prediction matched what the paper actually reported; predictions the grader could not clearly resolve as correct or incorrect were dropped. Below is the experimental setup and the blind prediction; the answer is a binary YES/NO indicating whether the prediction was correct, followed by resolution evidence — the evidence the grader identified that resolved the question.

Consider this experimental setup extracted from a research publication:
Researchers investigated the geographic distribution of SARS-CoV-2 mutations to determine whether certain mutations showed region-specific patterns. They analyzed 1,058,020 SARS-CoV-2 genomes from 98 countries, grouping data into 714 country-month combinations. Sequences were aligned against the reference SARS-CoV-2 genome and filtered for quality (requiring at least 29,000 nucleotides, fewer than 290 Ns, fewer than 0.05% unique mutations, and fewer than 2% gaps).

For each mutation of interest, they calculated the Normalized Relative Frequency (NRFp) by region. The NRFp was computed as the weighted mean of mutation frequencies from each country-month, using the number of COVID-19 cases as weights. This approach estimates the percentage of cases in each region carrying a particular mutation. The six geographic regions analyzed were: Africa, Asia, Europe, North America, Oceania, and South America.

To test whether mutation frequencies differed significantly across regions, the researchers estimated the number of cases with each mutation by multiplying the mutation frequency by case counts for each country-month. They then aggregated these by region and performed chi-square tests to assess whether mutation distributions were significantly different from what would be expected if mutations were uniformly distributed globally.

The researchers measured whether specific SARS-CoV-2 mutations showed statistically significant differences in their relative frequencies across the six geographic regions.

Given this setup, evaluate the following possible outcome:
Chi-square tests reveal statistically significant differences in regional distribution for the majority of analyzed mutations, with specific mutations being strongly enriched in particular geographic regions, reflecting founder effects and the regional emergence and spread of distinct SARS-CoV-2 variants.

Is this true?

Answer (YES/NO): YES